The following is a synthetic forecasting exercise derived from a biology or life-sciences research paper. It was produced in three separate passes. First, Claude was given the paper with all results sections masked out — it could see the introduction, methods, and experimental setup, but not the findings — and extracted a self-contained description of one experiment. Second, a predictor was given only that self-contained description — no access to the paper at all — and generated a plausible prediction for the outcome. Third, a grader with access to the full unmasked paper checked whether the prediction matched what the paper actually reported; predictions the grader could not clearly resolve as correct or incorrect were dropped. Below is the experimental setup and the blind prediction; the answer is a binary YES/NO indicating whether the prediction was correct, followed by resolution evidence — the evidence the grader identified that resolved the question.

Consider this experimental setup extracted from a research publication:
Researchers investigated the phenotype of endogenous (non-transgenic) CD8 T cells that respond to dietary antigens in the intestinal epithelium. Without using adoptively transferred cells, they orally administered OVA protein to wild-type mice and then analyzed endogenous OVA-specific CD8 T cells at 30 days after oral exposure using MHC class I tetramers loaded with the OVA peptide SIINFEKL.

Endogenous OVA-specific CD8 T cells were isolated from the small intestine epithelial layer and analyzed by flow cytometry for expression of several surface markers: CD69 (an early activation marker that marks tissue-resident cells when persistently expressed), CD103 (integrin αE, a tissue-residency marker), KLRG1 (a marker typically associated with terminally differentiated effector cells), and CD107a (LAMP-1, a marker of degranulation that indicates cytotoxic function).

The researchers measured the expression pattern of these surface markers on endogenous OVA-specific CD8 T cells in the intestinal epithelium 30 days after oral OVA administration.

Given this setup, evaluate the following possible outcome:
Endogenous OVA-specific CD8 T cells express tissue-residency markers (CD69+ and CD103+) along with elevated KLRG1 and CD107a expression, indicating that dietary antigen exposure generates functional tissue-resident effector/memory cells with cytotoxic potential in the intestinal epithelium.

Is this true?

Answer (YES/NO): NO